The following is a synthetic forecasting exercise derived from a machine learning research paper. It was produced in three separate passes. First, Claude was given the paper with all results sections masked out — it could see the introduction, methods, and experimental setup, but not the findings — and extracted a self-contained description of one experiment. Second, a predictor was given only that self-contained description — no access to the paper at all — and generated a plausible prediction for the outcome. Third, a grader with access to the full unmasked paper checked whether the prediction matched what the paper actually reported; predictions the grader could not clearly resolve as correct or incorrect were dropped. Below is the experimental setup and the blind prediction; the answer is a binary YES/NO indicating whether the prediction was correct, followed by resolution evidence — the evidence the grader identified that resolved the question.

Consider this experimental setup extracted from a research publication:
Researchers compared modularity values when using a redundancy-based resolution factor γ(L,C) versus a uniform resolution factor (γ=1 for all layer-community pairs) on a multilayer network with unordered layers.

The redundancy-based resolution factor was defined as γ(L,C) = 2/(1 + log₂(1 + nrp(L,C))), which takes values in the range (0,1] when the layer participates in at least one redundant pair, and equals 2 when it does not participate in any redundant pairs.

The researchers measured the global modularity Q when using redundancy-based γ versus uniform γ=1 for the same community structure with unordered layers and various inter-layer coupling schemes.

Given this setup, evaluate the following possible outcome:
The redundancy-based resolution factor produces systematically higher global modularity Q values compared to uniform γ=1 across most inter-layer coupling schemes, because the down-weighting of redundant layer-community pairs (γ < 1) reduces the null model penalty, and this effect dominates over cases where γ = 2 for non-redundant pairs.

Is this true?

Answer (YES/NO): YES